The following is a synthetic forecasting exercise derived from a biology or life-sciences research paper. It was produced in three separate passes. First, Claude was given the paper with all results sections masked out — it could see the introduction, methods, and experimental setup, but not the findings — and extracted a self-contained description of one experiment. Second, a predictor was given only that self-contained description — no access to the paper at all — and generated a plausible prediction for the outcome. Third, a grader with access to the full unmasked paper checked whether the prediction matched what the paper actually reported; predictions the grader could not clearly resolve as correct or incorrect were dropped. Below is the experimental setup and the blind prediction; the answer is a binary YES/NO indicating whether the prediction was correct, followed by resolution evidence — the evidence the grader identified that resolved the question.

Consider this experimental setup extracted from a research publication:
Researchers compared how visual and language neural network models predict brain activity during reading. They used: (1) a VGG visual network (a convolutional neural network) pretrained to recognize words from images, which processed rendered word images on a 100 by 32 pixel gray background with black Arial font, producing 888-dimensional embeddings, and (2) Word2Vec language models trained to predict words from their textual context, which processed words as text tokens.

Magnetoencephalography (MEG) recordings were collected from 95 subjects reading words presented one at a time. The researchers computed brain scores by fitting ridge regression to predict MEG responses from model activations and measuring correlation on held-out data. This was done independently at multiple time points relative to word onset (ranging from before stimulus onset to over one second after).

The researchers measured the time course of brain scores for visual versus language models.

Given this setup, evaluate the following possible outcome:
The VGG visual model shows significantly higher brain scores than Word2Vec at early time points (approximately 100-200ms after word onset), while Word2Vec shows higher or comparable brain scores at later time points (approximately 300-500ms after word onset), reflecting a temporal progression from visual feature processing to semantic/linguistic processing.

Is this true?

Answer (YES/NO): YES